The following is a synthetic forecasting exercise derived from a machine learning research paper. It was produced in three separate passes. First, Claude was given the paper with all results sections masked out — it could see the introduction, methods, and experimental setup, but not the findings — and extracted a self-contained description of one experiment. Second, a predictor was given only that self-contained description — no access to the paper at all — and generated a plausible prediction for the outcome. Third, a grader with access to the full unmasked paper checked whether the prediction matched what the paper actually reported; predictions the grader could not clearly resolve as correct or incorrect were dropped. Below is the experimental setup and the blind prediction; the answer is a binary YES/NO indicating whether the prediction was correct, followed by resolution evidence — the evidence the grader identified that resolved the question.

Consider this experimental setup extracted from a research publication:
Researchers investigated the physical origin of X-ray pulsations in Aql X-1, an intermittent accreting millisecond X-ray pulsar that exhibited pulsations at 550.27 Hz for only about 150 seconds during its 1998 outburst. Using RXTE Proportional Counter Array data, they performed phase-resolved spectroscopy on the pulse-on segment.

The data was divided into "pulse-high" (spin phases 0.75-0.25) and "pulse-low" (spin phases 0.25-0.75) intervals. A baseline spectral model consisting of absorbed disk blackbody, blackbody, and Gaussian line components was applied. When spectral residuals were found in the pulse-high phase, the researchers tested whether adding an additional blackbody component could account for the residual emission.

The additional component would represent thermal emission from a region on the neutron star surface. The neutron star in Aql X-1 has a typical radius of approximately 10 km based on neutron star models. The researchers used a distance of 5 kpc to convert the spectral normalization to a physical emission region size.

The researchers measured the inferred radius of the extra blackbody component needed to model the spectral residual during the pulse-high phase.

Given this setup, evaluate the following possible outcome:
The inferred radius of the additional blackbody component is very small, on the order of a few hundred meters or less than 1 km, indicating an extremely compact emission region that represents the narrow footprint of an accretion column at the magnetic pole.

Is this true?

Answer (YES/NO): NO